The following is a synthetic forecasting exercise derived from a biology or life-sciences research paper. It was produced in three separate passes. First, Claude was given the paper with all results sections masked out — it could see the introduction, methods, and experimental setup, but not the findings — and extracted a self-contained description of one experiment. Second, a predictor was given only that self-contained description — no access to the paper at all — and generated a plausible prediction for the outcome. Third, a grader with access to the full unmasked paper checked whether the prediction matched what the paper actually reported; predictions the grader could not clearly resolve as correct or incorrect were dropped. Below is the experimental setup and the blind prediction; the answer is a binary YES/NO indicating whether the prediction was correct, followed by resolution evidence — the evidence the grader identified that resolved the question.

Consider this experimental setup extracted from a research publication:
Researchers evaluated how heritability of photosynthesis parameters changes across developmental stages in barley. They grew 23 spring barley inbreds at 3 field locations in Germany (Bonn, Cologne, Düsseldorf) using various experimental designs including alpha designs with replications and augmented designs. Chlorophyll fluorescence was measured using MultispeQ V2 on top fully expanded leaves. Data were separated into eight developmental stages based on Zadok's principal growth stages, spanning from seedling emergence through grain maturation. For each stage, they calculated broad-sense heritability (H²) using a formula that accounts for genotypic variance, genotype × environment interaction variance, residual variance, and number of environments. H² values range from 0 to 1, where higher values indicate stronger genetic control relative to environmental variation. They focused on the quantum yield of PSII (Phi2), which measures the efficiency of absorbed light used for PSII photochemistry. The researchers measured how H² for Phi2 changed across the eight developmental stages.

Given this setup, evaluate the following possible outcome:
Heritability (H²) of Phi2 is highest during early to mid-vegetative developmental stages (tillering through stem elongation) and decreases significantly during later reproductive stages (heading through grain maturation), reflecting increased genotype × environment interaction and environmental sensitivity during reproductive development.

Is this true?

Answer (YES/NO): NO